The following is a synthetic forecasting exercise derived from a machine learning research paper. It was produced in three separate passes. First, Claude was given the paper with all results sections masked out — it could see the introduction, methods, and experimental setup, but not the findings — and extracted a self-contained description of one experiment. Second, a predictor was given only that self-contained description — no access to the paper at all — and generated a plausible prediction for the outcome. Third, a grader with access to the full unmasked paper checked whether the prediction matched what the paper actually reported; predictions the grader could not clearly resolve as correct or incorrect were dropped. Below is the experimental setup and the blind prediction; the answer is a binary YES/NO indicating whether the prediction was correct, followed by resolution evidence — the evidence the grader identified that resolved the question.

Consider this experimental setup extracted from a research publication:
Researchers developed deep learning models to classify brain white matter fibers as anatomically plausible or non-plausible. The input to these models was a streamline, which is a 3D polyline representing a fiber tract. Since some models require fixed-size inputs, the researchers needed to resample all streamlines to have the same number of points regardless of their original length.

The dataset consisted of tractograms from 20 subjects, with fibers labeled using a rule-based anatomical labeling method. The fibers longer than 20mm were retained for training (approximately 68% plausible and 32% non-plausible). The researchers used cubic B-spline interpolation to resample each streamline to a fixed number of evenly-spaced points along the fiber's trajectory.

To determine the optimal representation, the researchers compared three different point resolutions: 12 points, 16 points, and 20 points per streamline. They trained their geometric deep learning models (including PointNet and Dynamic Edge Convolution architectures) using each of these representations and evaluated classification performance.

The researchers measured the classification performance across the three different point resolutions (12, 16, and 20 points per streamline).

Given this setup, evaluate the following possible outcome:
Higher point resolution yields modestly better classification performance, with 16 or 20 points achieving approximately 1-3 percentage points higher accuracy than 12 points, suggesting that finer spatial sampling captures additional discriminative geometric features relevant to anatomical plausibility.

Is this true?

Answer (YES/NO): NO